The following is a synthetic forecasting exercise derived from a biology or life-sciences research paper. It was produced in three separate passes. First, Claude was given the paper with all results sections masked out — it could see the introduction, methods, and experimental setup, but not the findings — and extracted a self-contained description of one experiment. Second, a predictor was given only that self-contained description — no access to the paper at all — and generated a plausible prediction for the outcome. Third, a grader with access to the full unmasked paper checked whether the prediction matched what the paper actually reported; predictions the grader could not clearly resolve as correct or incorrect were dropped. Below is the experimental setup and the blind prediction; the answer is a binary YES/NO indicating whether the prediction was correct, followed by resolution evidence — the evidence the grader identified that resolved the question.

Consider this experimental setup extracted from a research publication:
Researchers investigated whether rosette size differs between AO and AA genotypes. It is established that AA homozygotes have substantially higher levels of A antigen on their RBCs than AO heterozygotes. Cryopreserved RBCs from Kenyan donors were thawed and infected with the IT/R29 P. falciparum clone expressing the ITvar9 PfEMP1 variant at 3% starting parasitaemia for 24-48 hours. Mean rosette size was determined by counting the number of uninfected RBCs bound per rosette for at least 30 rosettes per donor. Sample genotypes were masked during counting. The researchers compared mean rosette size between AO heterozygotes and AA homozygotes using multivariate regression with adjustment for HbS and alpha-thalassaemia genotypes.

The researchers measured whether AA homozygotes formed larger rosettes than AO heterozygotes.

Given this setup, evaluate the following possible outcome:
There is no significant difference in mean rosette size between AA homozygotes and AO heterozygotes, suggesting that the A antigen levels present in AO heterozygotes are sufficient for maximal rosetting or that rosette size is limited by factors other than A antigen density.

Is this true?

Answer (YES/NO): NO